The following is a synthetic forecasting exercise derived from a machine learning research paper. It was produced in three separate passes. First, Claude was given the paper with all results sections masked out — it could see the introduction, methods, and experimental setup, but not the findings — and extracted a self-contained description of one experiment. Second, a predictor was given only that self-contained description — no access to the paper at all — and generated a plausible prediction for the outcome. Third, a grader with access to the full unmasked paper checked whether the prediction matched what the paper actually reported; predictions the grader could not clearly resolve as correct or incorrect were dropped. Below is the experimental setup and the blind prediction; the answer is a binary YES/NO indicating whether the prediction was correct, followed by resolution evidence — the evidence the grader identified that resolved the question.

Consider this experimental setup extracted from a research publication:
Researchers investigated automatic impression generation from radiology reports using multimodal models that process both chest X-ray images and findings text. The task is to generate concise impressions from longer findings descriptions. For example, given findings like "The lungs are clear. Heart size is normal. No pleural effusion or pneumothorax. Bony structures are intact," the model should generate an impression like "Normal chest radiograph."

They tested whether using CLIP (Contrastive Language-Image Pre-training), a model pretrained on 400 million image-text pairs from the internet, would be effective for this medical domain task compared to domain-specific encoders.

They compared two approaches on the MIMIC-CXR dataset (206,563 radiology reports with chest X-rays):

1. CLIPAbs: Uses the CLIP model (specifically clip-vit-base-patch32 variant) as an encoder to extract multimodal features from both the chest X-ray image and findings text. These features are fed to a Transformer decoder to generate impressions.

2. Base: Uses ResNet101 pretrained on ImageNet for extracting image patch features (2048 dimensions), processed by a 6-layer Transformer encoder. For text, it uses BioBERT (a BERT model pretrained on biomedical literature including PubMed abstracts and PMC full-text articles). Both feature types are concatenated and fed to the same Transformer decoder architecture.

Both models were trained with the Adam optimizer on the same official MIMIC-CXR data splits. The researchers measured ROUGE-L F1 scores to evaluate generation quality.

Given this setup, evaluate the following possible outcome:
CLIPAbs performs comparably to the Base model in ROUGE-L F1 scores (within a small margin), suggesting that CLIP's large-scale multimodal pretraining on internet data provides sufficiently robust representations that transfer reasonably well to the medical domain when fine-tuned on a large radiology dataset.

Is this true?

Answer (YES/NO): NO